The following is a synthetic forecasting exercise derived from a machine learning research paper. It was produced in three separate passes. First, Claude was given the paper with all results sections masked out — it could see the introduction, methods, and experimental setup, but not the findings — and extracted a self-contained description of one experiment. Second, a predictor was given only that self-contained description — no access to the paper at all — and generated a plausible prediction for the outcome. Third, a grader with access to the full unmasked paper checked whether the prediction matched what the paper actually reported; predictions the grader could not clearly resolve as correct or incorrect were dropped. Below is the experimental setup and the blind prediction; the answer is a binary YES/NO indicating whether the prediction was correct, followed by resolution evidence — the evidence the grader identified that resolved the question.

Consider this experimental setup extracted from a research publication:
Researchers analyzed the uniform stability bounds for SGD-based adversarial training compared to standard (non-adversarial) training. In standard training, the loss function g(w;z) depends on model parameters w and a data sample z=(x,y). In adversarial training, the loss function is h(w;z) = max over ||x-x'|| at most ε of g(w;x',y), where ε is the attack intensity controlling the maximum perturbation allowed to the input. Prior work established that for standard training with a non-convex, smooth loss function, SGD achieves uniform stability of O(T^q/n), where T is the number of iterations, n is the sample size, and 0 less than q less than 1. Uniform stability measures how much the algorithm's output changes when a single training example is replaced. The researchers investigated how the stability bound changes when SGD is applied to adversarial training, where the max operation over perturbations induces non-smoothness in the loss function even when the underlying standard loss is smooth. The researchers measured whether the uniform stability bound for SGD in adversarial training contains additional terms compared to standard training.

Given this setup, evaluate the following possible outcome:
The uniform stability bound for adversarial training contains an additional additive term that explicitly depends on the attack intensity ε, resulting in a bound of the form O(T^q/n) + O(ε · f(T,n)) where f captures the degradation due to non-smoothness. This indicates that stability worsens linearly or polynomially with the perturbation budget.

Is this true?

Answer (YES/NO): YES